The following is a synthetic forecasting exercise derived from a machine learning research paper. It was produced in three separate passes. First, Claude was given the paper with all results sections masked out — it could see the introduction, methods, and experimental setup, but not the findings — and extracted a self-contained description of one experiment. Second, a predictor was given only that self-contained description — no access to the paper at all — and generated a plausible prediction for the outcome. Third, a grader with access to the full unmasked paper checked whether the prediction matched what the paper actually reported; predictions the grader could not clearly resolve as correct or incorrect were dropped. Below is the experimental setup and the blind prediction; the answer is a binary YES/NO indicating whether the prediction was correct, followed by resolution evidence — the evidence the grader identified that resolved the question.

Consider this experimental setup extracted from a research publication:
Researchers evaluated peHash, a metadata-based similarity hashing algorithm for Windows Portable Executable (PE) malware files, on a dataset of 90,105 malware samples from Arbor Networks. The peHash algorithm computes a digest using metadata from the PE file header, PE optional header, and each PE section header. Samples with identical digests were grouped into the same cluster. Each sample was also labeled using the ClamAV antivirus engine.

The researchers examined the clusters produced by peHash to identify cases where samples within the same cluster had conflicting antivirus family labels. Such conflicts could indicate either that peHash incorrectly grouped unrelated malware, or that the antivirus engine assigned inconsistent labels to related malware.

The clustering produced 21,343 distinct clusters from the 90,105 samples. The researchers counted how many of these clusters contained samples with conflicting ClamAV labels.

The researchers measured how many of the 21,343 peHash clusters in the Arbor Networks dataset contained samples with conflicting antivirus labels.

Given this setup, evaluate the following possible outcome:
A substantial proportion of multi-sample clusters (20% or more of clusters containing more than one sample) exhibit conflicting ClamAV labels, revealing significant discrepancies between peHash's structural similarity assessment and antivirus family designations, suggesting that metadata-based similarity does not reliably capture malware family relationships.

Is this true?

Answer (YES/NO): NO